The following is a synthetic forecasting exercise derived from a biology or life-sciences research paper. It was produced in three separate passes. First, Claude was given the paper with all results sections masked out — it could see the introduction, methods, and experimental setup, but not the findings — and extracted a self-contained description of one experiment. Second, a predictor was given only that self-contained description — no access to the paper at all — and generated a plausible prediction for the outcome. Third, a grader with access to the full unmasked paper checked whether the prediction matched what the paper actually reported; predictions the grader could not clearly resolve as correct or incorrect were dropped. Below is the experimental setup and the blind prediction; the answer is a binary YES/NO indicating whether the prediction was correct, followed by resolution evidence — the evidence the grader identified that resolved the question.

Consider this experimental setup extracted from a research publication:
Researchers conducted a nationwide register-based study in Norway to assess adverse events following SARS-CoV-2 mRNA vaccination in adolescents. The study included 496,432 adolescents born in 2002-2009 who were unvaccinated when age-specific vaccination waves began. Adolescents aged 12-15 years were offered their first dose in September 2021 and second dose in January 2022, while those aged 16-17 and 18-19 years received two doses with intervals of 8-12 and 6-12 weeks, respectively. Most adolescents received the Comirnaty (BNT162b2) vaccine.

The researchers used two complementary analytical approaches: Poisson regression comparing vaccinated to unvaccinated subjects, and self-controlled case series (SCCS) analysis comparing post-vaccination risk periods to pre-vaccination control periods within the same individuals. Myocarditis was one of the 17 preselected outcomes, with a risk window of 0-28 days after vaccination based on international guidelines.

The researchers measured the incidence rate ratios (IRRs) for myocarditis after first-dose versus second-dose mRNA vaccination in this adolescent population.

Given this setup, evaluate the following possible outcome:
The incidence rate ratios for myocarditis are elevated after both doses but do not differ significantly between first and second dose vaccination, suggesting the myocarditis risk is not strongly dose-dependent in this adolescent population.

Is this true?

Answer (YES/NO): NO